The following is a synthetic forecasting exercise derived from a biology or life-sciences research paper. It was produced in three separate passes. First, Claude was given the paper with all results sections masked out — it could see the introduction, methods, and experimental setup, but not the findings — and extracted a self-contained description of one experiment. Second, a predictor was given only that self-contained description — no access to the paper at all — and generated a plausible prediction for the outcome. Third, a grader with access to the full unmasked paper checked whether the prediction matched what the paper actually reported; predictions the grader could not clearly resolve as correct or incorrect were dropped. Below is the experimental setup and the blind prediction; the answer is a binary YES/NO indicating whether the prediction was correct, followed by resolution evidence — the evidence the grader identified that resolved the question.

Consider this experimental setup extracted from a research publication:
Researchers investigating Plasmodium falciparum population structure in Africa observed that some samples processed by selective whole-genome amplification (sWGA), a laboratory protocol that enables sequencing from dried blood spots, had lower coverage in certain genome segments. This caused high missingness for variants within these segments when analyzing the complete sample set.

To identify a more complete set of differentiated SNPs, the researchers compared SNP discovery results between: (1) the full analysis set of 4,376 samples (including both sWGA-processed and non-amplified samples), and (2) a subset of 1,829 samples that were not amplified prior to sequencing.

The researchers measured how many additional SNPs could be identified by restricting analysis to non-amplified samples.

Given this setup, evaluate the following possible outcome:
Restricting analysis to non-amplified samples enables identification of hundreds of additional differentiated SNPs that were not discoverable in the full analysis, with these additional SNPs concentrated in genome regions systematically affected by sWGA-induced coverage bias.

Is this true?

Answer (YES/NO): NO